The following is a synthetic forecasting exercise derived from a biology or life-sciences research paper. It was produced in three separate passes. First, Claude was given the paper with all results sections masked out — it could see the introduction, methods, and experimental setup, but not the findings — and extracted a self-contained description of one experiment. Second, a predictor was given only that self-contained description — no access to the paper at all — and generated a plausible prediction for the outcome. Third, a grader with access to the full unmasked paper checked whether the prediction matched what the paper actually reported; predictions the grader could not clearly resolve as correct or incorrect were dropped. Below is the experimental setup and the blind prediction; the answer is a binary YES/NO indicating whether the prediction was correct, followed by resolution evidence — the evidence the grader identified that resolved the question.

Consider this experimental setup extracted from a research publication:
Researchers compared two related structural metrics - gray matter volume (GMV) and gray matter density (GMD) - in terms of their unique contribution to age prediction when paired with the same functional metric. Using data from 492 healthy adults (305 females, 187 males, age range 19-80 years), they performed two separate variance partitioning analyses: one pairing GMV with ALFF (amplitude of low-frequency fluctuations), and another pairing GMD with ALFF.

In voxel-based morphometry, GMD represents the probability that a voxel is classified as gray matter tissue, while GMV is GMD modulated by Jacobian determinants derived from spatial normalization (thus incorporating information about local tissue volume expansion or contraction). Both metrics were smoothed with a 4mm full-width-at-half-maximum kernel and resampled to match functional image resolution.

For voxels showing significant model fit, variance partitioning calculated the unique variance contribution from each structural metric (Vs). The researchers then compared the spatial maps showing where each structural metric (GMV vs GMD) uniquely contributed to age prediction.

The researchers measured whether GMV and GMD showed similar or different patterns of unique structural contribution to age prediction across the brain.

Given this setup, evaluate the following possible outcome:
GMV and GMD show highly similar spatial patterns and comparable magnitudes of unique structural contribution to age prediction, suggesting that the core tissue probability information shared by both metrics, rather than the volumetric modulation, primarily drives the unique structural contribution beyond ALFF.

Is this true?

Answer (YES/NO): NO